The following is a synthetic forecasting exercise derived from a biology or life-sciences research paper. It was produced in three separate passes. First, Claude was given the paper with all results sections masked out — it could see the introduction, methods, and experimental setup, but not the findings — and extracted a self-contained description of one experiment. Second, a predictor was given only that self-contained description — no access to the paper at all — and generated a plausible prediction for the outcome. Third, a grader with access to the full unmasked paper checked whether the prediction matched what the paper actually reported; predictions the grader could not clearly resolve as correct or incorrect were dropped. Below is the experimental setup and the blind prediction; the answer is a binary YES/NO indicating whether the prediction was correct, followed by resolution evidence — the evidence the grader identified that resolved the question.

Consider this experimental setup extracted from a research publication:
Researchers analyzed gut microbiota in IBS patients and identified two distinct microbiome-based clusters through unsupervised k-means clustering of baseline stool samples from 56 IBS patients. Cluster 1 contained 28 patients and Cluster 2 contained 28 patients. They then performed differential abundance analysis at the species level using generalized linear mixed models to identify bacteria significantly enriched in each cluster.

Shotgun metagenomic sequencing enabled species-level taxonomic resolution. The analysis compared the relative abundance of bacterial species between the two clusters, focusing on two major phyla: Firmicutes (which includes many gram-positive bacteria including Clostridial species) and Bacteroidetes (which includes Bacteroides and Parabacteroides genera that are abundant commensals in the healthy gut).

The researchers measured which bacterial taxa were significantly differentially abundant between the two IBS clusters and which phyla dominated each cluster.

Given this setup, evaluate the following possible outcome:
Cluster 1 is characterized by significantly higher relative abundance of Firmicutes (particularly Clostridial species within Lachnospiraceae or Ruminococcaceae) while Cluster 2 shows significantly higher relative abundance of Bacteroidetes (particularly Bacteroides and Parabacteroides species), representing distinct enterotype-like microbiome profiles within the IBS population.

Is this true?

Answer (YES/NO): NO